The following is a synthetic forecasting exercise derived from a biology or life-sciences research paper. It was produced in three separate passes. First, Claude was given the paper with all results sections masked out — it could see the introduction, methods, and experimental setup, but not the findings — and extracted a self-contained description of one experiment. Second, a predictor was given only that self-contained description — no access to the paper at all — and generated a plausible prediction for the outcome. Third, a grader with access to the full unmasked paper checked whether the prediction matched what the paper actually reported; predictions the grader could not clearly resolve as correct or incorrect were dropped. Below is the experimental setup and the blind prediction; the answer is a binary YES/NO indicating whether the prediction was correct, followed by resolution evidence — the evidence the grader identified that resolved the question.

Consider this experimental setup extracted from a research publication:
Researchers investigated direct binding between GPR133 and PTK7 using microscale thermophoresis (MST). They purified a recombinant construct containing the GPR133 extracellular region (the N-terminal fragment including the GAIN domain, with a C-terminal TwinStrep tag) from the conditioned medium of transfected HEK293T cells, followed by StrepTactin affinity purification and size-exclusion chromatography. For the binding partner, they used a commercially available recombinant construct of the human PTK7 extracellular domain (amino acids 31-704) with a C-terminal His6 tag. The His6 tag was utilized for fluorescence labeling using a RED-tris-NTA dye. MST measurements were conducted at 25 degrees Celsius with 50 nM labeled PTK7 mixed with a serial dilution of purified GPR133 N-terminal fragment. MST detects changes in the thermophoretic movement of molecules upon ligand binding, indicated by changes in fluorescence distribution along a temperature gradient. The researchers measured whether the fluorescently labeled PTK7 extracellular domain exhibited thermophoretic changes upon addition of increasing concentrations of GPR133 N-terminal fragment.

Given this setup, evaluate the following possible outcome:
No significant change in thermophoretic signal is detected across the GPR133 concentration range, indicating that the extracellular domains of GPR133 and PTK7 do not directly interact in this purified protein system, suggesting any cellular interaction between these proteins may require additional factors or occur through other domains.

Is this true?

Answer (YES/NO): NO